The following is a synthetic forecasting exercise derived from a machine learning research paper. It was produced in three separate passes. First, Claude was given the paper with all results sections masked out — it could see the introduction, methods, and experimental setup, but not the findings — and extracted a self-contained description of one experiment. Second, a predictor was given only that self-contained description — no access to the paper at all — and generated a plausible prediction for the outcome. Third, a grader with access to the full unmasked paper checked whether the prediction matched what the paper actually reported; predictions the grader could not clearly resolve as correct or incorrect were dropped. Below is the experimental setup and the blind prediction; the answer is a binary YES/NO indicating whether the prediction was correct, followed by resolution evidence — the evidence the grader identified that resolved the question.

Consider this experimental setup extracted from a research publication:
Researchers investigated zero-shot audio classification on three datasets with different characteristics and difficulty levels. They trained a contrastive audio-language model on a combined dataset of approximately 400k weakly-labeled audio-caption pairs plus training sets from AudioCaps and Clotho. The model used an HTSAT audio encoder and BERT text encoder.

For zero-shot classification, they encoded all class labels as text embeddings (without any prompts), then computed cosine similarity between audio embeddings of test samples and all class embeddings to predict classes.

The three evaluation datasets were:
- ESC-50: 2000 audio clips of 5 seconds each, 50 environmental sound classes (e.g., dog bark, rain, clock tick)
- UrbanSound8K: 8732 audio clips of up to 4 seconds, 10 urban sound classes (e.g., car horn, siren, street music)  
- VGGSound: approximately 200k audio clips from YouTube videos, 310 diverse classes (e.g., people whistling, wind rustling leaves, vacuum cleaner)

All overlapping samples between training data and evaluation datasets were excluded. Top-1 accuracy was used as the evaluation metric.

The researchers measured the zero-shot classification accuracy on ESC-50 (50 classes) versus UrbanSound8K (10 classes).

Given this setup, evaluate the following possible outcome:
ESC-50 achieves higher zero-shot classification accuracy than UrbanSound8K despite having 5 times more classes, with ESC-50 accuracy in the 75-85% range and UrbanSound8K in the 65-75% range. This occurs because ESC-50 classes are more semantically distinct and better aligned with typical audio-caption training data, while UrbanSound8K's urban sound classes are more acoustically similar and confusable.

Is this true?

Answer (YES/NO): NO